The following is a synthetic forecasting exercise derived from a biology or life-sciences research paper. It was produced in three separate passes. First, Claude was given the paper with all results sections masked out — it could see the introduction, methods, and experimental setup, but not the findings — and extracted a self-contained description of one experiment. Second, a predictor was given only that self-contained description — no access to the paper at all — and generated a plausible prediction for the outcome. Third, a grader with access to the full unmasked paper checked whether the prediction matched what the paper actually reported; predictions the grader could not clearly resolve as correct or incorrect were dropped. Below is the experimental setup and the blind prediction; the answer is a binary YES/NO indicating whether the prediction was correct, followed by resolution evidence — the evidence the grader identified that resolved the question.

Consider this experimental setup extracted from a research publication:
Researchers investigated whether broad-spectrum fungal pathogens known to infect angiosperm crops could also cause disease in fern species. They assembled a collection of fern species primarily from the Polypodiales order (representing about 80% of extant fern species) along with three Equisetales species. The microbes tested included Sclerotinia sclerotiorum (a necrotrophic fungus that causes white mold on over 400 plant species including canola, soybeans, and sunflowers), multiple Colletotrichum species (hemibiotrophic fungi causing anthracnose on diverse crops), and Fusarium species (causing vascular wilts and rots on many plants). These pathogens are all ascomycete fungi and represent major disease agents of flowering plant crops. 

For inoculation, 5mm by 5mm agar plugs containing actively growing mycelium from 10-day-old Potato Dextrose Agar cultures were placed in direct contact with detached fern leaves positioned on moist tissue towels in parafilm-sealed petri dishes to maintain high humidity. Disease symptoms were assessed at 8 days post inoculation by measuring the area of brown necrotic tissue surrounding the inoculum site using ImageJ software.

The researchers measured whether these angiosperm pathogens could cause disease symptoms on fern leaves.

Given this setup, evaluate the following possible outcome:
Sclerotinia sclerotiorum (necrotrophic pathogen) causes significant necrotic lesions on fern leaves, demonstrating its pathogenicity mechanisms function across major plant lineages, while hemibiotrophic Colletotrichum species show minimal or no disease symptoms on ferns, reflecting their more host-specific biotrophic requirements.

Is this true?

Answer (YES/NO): NO